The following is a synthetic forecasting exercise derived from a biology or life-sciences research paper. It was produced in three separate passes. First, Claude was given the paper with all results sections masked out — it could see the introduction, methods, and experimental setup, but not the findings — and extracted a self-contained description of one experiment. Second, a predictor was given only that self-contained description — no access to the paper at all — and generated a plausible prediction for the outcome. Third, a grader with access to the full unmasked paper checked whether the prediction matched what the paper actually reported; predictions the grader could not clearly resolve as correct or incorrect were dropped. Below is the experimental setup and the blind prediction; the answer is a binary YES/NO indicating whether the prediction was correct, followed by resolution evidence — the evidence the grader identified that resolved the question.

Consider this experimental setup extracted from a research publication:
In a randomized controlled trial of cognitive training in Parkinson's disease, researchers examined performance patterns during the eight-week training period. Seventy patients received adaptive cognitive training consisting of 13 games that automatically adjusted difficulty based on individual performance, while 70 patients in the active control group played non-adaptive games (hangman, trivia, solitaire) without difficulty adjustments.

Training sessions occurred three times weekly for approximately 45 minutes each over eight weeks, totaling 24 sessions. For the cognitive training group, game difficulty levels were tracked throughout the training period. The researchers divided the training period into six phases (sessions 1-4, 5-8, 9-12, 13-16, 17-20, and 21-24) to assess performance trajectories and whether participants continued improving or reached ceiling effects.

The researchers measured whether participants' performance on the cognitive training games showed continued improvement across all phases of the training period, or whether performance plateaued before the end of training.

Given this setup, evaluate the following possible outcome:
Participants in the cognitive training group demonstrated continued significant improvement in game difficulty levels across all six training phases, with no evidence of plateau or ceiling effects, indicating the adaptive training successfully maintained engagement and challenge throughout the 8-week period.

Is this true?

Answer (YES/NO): NO